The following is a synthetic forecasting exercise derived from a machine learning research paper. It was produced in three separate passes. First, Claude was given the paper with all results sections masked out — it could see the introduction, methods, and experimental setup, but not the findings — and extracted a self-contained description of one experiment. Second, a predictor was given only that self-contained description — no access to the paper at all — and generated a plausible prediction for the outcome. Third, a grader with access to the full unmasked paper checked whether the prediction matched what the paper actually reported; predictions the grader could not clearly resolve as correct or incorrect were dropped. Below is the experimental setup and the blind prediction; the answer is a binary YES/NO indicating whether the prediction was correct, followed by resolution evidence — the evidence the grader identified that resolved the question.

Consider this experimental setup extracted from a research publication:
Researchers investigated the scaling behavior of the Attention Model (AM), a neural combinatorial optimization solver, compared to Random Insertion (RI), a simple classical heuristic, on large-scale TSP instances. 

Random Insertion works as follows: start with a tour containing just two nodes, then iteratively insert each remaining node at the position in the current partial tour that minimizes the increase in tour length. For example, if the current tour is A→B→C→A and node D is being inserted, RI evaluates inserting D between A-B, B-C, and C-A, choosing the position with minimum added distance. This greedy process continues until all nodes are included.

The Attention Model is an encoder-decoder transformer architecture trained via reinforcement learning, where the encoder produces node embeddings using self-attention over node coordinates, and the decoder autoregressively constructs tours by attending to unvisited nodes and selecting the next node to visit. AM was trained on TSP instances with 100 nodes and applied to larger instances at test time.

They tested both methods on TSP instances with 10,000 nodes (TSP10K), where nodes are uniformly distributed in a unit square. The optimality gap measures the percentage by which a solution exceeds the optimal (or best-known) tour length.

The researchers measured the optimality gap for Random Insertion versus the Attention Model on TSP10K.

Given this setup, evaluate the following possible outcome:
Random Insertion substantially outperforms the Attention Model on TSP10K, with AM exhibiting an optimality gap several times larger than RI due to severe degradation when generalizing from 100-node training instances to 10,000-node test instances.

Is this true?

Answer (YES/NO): YES